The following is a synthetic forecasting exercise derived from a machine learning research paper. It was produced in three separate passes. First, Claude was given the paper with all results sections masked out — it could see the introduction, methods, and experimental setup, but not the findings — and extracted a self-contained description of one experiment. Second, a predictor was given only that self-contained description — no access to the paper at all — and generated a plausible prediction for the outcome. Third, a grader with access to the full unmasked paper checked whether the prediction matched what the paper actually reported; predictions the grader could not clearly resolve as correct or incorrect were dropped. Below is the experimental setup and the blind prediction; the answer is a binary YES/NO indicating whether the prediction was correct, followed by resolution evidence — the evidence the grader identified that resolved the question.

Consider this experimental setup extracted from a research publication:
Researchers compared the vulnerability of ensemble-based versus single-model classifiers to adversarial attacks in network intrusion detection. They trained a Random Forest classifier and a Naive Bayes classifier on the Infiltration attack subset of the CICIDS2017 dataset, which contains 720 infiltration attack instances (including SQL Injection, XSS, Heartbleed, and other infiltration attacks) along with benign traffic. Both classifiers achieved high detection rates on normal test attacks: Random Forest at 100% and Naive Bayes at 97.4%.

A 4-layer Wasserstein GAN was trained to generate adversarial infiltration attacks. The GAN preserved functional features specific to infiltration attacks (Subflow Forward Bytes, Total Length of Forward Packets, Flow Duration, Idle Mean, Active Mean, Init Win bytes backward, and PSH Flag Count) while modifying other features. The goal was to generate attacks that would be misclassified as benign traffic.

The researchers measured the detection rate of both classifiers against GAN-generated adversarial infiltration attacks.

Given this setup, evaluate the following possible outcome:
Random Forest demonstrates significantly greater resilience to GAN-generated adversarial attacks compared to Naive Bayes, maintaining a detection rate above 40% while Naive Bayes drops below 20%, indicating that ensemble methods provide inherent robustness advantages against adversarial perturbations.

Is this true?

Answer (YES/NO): NO